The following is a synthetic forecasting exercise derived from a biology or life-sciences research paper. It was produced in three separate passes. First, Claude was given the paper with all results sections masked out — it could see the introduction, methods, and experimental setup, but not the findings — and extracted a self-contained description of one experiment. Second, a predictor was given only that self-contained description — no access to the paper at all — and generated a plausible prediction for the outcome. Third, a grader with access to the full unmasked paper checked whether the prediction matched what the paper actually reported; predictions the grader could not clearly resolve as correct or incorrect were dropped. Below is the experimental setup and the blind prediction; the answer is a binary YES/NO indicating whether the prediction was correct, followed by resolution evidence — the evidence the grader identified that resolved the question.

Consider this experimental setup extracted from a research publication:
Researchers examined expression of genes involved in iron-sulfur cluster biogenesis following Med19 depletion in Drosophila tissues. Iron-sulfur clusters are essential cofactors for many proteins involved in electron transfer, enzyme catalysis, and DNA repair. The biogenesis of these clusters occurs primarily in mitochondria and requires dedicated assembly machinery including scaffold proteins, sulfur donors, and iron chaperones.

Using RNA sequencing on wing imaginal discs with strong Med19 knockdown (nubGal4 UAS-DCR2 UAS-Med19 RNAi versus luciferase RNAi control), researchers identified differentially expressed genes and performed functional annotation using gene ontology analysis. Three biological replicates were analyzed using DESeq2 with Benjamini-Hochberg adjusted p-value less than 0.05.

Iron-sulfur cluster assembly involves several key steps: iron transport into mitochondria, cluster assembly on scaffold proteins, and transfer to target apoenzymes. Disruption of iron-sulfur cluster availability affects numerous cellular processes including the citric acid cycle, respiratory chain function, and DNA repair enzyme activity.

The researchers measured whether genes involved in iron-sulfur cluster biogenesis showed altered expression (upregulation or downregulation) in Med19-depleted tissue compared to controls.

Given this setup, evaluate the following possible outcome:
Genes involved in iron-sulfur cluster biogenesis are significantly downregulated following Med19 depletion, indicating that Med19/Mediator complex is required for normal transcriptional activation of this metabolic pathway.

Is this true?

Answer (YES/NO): NO